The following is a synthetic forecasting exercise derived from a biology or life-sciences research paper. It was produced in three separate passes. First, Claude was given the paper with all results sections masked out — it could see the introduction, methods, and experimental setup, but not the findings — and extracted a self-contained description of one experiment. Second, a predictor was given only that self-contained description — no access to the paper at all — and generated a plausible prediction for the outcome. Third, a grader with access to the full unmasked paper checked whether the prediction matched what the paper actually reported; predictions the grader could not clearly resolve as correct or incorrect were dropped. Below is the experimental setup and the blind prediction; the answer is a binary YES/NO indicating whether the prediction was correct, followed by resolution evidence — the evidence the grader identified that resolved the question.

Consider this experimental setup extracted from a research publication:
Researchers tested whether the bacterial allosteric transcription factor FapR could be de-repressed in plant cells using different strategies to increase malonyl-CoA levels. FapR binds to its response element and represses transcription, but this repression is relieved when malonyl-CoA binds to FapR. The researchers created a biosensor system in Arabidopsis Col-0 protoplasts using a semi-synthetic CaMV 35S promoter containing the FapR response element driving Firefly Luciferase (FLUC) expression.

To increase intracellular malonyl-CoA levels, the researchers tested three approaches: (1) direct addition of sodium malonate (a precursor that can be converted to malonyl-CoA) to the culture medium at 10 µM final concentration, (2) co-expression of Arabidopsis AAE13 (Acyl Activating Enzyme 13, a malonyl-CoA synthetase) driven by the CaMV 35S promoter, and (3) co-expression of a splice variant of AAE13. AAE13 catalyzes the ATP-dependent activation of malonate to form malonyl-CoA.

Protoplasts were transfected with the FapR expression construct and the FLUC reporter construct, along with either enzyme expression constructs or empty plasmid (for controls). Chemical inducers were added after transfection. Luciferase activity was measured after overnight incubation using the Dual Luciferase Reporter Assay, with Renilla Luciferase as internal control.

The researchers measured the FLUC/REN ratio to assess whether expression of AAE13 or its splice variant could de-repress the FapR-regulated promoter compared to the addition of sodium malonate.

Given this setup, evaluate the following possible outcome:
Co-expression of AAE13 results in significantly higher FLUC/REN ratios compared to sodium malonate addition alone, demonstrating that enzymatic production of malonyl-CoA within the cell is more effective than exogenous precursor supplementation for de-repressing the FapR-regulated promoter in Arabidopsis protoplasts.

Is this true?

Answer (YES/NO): NO